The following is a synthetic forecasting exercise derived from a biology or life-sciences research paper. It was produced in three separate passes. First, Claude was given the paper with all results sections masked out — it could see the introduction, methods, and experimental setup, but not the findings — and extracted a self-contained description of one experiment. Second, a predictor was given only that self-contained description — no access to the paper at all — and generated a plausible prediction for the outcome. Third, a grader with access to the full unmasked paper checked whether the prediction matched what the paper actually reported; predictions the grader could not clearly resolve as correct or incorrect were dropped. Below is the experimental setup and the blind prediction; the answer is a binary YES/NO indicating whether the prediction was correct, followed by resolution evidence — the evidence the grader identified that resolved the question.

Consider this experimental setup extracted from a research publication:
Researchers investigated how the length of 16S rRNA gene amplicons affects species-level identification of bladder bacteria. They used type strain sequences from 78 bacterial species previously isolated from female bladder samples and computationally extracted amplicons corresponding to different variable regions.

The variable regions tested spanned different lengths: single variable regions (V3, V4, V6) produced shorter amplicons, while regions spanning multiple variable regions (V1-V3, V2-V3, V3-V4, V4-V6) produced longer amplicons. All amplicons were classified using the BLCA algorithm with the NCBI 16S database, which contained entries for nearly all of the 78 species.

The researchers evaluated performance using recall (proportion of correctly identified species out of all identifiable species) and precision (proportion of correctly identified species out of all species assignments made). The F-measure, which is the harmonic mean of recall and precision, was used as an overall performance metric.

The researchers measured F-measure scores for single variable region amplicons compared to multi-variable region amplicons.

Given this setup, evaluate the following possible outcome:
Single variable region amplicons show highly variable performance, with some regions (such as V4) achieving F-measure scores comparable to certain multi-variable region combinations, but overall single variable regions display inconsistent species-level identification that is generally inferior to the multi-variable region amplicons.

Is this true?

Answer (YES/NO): NO